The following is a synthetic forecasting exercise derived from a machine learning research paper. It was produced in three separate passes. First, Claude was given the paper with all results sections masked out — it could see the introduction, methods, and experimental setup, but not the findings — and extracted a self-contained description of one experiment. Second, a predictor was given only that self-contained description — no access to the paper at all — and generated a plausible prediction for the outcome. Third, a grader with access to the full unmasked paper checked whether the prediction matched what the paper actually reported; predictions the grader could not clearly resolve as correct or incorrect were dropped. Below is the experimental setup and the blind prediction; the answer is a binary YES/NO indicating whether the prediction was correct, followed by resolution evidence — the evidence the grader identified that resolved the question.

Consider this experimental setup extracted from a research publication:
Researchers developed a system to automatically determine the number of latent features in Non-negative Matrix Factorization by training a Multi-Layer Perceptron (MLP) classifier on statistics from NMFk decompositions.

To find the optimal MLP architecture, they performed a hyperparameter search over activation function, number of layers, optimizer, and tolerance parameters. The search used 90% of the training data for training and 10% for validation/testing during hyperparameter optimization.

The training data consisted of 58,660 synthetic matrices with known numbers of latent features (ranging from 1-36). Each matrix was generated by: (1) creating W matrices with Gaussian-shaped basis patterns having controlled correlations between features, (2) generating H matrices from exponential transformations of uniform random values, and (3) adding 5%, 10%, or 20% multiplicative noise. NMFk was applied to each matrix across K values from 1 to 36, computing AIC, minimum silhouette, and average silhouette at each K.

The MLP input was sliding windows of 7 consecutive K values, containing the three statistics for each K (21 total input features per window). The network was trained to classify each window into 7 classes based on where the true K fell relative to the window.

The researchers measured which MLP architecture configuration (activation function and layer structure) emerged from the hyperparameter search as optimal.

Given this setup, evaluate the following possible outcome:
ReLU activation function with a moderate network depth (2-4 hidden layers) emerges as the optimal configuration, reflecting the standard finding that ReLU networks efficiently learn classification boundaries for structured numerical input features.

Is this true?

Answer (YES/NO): YES